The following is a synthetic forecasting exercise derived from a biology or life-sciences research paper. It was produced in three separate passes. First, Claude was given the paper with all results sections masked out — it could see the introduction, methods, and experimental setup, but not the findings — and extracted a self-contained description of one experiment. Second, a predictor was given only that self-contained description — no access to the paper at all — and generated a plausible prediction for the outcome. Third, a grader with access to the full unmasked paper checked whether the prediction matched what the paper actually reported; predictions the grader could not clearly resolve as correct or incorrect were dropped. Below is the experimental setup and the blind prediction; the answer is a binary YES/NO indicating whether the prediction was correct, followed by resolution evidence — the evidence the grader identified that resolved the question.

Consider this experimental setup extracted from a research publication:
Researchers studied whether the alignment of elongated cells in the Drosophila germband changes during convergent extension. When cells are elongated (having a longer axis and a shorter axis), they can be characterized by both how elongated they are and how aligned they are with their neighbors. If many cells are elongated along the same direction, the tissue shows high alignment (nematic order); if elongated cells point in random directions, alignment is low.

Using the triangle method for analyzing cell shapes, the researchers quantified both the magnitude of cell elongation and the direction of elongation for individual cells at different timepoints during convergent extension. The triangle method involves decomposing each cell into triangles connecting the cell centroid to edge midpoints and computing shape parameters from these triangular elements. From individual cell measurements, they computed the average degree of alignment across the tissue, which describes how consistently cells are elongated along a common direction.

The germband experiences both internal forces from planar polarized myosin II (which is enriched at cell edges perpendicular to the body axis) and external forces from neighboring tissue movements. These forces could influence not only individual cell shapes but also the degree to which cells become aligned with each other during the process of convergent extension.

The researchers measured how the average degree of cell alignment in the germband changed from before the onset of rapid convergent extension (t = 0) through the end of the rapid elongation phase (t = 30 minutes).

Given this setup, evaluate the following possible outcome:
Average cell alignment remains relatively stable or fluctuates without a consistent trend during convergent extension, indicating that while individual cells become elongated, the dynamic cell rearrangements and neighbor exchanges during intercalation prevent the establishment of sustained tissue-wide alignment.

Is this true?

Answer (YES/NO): NO